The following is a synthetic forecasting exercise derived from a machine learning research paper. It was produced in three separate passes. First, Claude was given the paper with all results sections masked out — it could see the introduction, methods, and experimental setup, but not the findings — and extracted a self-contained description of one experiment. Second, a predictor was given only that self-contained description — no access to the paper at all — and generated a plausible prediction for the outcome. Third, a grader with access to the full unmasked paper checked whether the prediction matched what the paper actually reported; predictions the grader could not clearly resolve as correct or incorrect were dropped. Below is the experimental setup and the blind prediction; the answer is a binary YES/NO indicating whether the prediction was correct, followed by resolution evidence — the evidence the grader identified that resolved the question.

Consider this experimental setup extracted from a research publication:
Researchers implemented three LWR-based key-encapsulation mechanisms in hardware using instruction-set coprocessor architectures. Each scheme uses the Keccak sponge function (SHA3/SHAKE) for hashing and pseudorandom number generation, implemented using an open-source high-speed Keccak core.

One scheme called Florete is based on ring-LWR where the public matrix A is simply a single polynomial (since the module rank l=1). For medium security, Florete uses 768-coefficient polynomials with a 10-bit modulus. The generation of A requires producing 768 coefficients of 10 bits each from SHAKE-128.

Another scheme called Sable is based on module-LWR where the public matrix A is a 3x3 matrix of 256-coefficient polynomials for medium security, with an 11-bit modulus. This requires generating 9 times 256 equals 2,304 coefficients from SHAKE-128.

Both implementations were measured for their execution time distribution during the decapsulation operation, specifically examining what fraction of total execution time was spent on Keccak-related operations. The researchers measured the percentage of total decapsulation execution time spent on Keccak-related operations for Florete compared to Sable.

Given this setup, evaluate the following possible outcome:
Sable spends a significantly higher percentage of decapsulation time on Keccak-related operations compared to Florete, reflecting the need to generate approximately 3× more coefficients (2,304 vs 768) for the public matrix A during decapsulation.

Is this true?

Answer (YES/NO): YES